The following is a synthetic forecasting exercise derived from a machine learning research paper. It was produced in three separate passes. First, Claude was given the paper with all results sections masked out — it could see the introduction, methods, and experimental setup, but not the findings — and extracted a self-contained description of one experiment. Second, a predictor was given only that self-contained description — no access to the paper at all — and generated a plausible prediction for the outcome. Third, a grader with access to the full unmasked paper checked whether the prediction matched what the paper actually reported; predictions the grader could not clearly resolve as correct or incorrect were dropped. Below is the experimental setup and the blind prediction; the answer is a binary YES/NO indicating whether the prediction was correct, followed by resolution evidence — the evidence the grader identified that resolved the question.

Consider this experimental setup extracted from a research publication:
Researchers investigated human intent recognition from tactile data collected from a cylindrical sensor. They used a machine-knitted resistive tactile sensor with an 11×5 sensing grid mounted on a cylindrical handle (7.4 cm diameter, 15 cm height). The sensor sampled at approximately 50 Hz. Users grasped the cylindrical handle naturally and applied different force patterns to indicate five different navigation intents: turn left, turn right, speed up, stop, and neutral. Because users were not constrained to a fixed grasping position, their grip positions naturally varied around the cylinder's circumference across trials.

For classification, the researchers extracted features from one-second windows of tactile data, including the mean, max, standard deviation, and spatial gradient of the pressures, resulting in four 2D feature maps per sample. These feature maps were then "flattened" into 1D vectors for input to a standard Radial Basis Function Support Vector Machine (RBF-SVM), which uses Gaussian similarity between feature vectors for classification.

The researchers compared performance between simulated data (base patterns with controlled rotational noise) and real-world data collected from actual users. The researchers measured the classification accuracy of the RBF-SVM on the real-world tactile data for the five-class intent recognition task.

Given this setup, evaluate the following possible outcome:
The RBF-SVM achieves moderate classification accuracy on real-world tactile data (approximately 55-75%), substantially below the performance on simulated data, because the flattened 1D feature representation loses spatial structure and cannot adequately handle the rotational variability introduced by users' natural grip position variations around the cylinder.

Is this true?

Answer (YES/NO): NO